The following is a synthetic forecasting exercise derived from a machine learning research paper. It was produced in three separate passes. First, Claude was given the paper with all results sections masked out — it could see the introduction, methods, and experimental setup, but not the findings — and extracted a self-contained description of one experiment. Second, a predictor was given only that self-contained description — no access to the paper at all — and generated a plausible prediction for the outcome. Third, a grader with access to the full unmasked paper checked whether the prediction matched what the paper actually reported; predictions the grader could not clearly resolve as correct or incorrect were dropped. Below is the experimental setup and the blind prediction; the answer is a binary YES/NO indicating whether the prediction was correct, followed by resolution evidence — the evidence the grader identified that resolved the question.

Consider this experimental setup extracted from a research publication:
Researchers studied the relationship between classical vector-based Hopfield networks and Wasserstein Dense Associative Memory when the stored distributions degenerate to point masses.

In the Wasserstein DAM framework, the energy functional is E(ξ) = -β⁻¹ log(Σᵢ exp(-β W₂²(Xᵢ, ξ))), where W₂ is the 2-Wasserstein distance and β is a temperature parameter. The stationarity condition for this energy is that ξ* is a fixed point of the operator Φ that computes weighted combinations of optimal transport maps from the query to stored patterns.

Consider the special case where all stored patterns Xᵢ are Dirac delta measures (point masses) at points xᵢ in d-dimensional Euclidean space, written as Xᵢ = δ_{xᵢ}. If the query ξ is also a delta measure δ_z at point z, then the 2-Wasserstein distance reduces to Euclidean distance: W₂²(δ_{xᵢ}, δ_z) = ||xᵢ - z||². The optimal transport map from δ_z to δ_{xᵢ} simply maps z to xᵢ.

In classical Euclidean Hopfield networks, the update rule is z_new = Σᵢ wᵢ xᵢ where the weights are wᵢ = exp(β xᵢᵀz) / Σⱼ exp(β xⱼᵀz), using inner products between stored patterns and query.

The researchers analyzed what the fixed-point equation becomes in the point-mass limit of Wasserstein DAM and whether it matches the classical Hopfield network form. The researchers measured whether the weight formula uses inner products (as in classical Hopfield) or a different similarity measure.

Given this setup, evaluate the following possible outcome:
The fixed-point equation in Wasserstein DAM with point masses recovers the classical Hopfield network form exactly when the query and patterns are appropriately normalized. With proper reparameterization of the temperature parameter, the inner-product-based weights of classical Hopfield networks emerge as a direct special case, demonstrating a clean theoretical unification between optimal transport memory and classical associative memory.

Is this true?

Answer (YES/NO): NO